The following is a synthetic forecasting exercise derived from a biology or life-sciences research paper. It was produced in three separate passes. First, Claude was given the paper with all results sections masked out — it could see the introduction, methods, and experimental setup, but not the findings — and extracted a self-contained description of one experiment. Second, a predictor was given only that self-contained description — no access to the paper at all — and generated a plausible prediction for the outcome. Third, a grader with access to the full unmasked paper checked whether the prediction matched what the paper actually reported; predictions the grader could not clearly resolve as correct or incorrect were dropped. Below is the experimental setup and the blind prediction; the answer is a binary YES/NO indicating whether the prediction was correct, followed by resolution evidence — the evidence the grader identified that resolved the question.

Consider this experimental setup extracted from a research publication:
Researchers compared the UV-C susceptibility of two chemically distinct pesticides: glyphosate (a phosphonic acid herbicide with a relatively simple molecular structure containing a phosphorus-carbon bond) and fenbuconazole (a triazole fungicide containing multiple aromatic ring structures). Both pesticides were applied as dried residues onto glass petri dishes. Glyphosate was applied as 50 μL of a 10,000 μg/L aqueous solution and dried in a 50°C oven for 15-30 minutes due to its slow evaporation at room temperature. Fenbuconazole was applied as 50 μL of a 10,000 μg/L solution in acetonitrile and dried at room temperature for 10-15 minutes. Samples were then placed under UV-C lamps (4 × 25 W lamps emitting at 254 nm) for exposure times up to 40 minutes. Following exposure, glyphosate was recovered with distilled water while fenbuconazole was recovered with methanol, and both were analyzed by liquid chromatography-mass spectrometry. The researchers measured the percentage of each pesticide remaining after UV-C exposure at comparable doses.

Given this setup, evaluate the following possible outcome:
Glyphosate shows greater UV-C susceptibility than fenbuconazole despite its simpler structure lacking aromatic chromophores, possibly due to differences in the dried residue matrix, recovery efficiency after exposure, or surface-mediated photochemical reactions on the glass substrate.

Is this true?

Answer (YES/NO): NO